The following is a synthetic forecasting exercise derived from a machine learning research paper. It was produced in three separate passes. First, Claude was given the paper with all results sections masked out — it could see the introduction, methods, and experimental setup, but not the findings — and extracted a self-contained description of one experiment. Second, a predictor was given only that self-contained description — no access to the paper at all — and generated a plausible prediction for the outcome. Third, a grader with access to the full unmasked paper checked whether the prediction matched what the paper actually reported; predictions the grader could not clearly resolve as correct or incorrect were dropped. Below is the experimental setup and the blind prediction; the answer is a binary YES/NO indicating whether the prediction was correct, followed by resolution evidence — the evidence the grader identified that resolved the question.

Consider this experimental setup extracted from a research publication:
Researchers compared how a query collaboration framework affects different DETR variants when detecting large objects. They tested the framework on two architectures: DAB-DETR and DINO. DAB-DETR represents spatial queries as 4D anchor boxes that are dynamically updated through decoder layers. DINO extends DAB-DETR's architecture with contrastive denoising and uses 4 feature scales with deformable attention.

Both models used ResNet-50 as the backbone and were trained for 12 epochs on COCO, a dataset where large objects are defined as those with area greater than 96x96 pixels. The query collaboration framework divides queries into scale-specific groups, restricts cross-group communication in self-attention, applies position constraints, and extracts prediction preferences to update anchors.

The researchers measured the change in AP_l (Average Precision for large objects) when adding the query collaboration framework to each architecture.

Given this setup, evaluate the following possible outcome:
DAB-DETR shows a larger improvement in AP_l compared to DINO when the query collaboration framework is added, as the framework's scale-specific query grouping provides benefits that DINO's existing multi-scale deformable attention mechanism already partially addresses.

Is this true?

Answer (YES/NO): YES